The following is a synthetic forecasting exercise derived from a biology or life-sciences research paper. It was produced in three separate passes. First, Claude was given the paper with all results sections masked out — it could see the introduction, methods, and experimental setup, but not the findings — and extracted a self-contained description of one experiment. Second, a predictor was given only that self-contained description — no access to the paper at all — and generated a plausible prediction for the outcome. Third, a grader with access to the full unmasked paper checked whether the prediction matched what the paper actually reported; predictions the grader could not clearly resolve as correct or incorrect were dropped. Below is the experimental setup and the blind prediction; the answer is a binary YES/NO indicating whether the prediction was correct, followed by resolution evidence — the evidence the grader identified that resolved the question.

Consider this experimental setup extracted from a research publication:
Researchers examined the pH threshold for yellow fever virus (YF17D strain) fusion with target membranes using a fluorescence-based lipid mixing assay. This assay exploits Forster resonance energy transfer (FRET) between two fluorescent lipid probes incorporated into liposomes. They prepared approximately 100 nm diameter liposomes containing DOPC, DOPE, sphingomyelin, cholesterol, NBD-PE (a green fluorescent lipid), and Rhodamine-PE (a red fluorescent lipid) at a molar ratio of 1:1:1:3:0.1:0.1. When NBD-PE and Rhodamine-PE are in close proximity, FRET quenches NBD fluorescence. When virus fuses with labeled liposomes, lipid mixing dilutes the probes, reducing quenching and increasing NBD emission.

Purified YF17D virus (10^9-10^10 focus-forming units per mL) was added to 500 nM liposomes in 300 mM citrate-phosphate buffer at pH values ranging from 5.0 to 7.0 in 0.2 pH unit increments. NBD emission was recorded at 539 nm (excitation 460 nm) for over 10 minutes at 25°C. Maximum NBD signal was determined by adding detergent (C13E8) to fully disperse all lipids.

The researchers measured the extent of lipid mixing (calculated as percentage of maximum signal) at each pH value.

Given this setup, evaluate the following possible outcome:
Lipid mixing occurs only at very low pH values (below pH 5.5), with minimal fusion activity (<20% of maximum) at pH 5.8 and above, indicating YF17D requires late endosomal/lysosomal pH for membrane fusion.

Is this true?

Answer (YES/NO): NO